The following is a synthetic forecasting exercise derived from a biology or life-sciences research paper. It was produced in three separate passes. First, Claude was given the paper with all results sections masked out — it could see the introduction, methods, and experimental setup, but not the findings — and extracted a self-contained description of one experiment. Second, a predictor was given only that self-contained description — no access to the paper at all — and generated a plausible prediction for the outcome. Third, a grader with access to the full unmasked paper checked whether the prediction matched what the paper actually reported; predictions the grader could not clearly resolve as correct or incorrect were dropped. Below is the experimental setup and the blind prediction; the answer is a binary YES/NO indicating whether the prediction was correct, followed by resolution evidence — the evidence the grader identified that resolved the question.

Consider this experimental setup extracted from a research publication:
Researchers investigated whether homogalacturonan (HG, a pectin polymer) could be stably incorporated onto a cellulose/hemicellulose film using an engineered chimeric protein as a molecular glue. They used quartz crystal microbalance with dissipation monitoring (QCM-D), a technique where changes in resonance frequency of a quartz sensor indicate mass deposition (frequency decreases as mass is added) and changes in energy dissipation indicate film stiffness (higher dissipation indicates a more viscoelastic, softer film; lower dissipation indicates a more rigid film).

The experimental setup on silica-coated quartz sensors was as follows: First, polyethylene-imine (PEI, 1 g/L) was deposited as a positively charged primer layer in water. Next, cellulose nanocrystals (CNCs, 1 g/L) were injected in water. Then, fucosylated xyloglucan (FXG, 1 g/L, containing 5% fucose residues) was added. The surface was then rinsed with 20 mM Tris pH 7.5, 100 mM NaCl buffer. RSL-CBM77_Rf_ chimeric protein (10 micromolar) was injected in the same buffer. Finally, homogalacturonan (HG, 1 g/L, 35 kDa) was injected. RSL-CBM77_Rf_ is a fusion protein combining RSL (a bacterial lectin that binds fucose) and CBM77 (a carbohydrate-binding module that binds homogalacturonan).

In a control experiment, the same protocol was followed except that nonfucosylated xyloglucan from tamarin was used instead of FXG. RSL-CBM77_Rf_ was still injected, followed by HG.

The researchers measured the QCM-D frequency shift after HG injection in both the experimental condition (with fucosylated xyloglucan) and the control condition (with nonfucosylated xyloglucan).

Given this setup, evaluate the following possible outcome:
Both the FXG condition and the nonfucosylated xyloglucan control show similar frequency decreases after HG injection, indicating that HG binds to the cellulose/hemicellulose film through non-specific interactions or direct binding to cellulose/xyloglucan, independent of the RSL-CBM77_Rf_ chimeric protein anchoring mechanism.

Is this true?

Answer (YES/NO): NO